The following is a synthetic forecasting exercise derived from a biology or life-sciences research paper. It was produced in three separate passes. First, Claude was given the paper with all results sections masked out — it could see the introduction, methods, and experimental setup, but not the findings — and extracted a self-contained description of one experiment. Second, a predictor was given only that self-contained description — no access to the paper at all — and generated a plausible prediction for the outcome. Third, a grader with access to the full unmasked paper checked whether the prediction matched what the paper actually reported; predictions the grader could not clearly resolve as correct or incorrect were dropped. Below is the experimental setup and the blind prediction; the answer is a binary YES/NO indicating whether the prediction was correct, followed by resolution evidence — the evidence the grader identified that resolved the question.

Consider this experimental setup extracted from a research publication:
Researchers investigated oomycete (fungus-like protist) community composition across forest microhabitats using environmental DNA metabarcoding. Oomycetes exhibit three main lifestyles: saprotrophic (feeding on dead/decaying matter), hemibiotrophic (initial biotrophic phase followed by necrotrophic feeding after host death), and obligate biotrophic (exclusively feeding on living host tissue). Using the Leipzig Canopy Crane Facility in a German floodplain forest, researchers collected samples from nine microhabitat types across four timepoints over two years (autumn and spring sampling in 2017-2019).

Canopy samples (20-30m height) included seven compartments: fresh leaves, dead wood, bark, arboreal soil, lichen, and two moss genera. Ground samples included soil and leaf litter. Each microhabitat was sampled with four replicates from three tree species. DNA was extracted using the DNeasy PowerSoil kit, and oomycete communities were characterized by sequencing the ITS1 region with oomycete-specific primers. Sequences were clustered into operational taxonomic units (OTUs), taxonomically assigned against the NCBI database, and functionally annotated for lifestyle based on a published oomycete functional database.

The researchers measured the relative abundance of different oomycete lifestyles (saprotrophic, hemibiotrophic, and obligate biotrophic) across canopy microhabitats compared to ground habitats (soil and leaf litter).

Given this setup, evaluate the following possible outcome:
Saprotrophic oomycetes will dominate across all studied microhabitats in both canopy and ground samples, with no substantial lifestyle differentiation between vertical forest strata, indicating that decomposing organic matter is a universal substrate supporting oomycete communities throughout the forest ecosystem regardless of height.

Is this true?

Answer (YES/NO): NO